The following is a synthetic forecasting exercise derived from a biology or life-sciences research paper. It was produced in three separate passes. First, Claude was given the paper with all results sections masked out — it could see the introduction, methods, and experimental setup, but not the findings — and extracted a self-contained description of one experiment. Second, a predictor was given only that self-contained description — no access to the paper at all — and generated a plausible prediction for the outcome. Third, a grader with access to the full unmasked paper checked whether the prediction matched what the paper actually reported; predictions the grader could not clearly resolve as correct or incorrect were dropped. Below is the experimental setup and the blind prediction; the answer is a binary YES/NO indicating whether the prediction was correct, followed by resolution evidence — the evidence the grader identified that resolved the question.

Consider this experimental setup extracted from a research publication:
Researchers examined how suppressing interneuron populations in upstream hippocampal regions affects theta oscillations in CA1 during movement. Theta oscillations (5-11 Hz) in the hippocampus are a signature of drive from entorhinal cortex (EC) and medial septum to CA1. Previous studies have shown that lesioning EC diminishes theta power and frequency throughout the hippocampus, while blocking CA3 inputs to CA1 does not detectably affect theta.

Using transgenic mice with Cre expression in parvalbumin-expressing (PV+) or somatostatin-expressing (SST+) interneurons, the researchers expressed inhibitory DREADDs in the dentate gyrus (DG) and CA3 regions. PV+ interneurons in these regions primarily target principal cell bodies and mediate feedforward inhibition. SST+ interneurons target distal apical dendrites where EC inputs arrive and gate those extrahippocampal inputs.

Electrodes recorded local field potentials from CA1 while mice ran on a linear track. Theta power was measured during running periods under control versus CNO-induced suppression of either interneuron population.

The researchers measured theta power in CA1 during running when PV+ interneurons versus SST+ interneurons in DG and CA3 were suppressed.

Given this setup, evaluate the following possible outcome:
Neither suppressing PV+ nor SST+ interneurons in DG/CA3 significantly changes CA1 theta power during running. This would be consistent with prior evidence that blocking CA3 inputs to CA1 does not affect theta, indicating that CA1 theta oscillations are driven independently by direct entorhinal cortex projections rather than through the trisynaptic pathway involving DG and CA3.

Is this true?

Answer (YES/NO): NO